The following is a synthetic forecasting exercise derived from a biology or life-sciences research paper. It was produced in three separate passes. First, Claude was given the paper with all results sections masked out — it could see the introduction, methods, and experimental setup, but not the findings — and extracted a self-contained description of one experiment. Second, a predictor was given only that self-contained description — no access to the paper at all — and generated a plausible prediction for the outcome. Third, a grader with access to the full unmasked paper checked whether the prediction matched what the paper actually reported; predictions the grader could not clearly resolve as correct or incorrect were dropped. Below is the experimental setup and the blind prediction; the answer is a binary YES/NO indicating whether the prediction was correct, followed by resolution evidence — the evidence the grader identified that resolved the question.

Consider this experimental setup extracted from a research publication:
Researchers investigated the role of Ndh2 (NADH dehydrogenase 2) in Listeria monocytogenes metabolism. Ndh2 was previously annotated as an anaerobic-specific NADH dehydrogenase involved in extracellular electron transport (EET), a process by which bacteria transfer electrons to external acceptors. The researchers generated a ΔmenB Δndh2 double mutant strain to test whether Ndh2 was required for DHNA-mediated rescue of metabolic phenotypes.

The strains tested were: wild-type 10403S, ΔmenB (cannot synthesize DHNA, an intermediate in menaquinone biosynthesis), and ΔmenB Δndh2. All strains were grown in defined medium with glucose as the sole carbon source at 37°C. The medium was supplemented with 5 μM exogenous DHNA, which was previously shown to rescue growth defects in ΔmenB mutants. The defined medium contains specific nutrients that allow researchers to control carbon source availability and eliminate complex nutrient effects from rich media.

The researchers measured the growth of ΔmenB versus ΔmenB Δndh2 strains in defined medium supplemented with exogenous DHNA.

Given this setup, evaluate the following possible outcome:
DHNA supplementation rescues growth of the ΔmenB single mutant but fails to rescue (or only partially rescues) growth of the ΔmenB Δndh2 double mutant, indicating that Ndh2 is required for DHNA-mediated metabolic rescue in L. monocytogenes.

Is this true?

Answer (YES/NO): YES